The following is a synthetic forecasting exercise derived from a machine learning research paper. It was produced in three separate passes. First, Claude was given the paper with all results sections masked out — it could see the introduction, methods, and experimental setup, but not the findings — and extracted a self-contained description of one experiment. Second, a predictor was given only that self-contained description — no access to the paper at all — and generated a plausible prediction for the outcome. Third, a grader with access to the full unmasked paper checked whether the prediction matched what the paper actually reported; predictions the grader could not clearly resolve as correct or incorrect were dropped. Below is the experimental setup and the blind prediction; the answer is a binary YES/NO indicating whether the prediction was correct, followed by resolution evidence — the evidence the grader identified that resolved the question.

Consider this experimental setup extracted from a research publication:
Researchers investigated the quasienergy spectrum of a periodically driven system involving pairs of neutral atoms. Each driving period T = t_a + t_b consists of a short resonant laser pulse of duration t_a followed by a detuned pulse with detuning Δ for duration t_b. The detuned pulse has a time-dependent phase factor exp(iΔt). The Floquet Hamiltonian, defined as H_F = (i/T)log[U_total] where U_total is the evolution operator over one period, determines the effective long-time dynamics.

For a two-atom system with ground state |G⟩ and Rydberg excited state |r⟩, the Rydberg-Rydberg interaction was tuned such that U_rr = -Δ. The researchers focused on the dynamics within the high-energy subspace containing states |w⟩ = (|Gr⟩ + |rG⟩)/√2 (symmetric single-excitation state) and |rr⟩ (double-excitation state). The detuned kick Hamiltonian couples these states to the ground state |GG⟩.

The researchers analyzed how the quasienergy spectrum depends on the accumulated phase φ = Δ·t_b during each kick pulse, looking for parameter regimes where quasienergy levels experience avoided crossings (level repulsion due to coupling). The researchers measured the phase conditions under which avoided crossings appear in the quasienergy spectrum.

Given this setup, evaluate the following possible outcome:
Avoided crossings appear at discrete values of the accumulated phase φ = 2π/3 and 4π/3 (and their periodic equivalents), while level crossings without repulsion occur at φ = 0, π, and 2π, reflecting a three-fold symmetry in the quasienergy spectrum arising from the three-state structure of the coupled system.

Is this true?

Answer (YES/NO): NO